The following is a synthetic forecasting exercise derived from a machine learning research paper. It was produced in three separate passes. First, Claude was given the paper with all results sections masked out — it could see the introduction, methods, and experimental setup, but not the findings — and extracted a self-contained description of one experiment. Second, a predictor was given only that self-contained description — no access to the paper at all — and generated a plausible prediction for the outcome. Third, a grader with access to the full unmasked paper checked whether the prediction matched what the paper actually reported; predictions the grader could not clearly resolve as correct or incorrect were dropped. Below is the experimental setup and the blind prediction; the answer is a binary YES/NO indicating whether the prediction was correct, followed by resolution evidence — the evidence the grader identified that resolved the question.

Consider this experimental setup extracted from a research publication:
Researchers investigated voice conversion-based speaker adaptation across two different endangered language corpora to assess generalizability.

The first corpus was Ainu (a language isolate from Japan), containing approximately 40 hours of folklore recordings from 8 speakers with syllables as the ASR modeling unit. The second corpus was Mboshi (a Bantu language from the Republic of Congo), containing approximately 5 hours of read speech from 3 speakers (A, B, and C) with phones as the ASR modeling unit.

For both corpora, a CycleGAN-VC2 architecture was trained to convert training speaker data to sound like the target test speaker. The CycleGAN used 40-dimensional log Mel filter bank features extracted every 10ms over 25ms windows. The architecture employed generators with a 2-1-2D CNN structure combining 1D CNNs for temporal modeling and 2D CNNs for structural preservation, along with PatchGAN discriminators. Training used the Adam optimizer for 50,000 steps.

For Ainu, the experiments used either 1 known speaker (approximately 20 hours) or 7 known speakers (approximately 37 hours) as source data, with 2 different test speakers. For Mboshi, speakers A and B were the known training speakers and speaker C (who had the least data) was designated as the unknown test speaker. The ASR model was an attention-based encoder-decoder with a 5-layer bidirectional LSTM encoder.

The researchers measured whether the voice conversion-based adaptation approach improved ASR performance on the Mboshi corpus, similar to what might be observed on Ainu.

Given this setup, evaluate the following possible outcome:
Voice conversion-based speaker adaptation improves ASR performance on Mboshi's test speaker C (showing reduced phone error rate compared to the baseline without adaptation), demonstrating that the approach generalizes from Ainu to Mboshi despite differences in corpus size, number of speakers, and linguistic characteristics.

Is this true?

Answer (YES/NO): YES